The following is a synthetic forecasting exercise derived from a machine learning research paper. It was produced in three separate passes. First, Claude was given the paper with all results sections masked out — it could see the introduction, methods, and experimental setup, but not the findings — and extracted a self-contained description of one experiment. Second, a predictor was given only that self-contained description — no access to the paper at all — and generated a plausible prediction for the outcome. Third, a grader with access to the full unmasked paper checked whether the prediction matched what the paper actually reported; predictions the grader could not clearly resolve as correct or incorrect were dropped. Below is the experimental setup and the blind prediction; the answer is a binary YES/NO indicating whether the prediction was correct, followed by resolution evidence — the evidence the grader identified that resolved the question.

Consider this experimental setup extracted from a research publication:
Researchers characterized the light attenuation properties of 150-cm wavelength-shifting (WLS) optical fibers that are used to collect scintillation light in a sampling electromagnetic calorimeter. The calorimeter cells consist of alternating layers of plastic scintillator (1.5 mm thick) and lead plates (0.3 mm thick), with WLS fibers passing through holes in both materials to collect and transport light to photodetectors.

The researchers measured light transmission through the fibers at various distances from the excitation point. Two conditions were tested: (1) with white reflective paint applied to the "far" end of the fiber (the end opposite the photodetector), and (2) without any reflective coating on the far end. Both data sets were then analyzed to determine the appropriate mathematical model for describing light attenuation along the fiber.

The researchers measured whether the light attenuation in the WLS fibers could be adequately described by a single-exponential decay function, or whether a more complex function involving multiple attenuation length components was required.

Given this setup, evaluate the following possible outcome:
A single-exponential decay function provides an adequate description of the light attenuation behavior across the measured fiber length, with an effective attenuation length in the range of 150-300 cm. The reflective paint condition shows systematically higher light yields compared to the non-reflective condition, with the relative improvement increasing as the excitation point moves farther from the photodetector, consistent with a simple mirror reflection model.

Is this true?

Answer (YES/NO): NO